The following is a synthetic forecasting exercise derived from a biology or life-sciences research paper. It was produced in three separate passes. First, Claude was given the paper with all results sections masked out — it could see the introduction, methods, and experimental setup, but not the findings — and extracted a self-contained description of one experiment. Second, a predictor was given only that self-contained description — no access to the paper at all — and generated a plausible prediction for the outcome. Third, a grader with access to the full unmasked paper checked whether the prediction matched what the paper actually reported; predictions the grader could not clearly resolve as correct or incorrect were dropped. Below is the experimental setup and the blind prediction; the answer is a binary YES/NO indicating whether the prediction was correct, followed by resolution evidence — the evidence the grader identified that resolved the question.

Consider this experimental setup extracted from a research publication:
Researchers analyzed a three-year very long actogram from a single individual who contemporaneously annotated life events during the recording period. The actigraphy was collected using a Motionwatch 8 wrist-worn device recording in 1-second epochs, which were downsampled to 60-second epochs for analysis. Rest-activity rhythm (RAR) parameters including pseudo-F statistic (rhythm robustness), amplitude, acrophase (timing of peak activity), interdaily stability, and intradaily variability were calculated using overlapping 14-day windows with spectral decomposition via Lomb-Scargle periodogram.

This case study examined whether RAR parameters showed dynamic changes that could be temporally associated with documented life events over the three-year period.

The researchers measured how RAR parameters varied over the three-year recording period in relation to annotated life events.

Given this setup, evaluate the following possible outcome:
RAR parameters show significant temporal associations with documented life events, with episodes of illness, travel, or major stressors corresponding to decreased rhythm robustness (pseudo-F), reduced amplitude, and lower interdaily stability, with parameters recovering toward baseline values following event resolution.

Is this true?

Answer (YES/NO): YES